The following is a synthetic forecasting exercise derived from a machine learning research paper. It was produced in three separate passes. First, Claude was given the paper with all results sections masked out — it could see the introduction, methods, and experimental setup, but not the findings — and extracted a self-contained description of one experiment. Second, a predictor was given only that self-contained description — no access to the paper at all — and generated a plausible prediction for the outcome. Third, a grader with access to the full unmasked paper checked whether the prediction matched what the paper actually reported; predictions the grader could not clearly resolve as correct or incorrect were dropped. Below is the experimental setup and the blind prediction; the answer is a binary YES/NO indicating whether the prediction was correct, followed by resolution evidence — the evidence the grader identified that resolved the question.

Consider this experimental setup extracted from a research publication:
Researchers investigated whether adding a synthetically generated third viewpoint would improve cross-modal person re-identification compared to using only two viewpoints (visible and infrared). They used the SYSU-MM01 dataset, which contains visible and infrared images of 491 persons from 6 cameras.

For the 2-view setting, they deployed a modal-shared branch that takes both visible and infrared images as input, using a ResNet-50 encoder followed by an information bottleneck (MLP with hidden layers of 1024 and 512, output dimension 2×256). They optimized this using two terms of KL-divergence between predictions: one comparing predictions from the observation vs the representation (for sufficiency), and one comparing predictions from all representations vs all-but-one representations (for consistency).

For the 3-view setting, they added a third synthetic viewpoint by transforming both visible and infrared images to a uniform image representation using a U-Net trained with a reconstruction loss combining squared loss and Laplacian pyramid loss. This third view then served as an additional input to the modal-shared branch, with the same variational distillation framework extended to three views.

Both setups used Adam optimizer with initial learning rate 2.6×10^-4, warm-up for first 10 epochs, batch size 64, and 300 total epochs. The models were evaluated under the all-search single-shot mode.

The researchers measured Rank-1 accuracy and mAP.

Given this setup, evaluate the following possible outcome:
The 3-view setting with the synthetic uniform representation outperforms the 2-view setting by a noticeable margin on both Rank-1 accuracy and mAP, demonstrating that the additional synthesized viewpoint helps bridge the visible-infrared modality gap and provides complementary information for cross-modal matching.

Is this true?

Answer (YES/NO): YES